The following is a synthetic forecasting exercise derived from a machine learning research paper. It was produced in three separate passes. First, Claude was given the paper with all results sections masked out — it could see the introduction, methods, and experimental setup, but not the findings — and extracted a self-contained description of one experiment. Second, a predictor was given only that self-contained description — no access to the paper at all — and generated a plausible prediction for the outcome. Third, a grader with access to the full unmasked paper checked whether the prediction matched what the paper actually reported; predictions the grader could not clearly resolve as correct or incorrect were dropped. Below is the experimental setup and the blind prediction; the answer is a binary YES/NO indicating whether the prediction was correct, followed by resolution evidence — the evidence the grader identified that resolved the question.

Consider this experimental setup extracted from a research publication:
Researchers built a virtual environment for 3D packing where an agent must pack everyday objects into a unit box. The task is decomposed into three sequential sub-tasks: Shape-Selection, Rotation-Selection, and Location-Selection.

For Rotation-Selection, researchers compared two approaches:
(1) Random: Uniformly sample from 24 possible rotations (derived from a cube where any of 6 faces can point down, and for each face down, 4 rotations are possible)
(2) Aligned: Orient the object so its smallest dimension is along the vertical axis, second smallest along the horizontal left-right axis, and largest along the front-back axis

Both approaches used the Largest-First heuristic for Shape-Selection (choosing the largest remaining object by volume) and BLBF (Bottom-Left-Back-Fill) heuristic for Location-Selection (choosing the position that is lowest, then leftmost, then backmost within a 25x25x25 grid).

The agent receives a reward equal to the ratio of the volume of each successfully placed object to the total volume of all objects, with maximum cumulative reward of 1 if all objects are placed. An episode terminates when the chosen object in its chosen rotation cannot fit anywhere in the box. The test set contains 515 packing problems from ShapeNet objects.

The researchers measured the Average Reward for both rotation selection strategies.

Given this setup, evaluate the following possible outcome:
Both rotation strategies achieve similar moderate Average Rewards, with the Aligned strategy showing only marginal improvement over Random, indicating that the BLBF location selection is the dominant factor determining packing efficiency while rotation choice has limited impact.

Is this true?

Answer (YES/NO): NO